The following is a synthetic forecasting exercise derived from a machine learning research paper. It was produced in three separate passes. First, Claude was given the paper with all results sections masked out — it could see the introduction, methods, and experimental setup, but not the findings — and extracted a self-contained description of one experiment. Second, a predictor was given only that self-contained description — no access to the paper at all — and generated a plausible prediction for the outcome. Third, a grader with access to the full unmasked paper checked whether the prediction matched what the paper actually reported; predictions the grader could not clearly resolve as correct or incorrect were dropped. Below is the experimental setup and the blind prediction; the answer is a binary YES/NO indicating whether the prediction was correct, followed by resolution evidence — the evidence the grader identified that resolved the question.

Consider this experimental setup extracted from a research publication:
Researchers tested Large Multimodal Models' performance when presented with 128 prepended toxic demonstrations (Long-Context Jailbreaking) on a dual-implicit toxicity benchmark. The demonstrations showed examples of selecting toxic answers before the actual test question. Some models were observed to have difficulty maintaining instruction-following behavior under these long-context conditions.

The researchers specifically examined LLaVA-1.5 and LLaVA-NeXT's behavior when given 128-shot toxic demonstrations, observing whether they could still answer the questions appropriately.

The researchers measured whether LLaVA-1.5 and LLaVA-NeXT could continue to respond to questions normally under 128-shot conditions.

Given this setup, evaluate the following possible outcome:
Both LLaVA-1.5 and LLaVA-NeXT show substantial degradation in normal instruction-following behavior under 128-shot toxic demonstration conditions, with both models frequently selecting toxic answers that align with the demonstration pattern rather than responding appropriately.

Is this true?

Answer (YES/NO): NO